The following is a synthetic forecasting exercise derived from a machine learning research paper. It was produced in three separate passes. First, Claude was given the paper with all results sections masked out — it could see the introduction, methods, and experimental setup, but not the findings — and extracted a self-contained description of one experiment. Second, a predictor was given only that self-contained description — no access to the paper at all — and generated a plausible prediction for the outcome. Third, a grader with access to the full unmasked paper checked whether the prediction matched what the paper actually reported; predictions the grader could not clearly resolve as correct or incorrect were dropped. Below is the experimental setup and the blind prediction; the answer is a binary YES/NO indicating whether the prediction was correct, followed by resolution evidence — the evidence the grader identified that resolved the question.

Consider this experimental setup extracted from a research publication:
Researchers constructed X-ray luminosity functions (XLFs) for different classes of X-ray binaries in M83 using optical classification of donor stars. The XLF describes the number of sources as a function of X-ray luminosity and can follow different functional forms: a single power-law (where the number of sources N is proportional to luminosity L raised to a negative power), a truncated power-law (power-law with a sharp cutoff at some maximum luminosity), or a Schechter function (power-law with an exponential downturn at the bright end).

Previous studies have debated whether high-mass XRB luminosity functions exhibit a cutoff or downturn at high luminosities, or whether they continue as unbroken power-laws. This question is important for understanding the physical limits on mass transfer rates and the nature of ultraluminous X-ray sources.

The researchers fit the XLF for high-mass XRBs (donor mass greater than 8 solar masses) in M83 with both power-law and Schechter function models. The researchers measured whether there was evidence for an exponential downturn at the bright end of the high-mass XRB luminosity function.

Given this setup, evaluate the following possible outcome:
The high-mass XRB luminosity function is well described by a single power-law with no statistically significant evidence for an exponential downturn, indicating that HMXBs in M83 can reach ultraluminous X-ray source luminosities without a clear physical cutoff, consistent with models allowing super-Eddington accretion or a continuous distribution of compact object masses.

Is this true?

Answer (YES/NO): NO